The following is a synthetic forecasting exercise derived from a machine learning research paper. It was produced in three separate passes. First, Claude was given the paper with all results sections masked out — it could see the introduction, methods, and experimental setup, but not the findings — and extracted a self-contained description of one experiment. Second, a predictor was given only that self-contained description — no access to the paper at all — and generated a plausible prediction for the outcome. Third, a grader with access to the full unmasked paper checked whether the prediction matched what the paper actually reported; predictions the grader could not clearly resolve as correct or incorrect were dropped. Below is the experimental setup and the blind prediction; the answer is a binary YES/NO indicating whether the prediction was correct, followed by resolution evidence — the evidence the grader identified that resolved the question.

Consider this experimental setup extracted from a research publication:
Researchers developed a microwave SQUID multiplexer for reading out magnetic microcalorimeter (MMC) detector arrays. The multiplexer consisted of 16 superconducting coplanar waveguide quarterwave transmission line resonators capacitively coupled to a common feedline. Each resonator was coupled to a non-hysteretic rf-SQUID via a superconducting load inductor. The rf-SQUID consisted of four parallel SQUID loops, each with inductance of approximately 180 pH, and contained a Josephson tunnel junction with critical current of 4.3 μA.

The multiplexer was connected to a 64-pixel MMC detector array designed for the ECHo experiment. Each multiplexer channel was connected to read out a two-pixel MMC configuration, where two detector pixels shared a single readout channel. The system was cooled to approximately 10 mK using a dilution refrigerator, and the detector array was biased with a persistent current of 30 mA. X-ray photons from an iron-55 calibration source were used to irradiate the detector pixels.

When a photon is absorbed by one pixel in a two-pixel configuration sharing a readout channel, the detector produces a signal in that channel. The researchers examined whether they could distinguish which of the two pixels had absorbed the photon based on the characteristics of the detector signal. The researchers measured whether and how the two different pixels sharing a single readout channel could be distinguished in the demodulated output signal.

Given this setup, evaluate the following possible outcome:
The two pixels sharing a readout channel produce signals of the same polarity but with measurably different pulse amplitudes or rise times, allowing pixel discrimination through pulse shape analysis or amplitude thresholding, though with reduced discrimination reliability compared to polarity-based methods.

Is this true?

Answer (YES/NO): NO